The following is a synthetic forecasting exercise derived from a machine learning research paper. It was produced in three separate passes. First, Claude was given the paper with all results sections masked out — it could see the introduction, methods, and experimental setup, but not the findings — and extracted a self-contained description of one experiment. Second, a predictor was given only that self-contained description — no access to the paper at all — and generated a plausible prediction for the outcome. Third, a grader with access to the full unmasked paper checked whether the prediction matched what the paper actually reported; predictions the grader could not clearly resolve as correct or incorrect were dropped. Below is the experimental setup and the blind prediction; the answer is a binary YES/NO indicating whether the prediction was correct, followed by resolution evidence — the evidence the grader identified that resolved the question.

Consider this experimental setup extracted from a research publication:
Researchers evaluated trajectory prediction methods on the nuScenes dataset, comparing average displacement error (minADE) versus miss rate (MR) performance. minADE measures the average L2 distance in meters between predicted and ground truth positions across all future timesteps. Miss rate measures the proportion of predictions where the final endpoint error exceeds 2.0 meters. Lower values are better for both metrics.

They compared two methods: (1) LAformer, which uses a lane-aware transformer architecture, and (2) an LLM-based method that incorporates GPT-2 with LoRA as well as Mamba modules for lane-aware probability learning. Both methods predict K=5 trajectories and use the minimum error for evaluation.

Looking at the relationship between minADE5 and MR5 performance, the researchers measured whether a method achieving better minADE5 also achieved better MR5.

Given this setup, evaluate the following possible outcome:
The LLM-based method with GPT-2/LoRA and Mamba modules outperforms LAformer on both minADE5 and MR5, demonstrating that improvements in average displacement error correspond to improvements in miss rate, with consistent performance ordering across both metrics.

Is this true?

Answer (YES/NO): NO